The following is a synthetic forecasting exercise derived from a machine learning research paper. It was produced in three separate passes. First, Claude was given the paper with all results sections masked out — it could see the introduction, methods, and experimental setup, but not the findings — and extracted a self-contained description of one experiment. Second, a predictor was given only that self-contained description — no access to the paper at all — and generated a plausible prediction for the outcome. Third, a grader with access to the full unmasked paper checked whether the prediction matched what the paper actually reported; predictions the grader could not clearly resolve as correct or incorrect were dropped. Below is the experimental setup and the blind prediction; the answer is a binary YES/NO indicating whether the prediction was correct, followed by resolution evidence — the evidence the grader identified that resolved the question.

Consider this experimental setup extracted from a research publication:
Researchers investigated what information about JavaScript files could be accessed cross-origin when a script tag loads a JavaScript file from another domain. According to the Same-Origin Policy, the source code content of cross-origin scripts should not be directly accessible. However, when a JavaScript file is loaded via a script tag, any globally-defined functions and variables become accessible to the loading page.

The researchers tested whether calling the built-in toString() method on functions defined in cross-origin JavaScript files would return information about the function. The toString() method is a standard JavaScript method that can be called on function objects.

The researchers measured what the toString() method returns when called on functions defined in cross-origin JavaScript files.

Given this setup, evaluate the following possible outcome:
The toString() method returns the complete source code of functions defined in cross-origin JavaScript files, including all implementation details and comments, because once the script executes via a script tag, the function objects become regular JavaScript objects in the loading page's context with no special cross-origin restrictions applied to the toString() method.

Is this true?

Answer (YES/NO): YES